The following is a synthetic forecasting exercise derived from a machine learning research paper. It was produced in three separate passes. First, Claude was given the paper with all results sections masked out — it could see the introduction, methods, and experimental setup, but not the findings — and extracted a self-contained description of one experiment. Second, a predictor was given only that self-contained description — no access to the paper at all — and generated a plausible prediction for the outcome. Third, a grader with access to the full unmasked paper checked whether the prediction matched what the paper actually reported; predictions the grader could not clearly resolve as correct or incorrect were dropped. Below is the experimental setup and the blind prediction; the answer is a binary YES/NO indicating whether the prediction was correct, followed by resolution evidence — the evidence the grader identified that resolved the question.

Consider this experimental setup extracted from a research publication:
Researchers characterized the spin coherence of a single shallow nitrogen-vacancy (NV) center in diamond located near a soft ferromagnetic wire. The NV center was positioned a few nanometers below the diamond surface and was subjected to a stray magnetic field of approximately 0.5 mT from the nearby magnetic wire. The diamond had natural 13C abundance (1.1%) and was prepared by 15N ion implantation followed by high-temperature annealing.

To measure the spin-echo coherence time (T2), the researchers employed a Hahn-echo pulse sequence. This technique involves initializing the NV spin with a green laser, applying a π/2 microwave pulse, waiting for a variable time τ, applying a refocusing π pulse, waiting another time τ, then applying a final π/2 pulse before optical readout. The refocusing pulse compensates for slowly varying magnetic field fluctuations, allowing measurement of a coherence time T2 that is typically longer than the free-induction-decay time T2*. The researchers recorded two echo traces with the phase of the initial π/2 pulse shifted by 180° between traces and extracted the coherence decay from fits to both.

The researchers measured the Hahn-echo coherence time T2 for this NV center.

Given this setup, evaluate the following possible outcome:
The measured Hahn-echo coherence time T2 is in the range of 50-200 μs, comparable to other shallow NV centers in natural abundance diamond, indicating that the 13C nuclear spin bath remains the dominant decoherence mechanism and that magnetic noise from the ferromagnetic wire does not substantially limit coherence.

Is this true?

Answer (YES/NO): NO